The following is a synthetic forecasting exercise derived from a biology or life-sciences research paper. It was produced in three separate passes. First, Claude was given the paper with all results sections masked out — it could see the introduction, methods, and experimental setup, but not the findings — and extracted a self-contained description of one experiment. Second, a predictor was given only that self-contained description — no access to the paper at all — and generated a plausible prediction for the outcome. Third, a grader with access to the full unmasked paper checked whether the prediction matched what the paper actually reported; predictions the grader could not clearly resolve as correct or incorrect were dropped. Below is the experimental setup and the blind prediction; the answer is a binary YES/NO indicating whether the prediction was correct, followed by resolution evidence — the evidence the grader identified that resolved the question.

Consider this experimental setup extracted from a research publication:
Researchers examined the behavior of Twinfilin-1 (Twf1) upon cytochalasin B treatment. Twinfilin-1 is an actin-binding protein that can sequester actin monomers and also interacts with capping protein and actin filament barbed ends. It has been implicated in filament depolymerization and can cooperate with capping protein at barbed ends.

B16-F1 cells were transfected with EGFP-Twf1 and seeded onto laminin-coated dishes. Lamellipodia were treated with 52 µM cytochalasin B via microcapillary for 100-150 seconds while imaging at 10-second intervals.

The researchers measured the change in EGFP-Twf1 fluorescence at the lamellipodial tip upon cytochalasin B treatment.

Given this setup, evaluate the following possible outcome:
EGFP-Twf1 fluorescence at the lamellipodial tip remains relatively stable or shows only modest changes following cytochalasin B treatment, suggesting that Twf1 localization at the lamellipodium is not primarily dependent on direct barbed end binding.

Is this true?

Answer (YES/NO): NO